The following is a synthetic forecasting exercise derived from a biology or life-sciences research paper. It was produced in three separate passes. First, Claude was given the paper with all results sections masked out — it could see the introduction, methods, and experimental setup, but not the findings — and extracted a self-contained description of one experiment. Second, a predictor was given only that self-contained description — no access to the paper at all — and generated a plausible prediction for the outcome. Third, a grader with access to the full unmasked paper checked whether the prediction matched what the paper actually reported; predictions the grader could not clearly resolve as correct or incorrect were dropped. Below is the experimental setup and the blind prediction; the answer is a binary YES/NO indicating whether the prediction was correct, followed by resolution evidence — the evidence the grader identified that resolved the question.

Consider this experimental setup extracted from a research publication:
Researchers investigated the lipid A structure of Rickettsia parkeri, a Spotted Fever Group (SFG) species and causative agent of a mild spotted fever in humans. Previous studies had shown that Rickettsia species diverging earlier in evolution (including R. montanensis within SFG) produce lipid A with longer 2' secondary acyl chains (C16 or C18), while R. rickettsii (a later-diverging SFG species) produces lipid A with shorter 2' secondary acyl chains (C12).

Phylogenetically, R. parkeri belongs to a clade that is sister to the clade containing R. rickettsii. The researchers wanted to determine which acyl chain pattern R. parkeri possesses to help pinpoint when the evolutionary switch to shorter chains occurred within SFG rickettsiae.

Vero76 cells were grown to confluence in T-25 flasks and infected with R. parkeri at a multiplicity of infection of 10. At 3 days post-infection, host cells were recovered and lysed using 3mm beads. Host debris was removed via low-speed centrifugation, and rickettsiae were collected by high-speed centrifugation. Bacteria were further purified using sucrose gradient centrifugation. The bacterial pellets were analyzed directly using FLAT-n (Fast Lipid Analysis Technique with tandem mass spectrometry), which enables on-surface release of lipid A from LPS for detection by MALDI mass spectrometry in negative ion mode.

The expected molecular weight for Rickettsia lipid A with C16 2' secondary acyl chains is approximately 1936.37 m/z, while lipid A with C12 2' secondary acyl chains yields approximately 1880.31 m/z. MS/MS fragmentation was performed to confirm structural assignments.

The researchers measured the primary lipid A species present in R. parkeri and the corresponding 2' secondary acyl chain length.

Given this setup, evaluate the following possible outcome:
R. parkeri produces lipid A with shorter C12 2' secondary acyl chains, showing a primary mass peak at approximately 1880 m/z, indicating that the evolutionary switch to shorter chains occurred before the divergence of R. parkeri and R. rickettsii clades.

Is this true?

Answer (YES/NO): YES